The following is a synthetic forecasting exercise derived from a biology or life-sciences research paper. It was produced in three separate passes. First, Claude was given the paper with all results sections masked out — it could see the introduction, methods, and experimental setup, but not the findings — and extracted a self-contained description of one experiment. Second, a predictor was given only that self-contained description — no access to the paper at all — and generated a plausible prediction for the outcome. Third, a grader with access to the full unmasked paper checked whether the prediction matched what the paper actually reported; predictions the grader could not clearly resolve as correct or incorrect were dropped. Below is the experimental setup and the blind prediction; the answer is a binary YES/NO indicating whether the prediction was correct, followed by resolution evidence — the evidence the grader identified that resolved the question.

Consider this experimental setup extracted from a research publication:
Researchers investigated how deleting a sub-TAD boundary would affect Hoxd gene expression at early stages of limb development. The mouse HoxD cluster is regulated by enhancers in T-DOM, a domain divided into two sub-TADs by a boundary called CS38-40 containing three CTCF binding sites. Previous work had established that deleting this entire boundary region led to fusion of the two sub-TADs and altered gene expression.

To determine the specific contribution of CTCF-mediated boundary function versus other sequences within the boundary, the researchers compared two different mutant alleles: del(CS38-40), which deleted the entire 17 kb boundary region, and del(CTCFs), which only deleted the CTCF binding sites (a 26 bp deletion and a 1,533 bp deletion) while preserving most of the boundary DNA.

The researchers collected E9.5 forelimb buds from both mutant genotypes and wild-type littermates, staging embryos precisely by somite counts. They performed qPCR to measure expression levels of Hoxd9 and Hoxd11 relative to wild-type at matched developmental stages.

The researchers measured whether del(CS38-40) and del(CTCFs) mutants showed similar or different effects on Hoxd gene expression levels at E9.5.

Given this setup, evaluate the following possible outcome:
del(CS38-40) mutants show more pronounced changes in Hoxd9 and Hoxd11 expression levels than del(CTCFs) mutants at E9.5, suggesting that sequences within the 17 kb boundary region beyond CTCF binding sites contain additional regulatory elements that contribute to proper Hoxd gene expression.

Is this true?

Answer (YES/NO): YES